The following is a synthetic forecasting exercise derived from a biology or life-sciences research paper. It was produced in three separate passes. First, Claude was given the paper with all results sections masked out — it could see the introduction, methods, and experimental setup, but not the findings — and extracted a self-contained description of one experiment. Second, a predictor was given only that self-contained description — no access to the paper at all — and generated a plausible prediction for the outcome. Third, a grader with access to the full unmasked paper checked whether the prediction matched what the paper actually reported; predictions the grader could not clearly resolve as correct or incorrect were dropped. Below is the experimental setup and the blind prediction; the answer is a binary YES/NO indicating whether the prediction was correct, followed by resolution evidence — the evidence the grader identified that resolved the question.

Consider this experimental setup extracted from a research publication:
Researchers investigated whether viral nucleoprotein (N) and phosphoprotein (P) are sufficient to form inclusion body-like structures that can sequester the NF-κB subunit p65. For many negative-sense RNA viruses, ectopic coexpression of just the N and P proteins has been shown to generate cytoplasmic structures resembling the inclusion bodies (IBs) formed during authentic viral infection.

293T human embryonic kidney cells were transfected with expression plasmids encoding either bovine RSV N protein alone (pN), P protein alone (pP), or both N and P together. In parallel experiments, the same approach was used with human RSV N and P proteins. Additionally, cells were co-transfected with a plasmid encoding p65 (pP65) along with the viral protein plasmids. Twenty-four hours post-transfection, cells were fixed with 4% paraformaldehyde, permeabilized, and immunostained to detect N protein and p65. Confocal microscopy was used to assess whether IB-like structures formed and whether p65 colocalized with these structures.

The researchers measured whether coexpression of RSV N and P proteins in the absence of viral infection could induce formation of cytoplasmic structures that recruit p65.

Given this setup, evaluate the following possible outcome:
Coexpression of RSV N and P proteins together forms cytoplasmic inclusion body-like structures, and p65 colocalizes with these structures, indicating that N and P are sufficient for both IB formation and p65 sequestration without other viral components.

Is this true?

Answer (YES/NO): YES